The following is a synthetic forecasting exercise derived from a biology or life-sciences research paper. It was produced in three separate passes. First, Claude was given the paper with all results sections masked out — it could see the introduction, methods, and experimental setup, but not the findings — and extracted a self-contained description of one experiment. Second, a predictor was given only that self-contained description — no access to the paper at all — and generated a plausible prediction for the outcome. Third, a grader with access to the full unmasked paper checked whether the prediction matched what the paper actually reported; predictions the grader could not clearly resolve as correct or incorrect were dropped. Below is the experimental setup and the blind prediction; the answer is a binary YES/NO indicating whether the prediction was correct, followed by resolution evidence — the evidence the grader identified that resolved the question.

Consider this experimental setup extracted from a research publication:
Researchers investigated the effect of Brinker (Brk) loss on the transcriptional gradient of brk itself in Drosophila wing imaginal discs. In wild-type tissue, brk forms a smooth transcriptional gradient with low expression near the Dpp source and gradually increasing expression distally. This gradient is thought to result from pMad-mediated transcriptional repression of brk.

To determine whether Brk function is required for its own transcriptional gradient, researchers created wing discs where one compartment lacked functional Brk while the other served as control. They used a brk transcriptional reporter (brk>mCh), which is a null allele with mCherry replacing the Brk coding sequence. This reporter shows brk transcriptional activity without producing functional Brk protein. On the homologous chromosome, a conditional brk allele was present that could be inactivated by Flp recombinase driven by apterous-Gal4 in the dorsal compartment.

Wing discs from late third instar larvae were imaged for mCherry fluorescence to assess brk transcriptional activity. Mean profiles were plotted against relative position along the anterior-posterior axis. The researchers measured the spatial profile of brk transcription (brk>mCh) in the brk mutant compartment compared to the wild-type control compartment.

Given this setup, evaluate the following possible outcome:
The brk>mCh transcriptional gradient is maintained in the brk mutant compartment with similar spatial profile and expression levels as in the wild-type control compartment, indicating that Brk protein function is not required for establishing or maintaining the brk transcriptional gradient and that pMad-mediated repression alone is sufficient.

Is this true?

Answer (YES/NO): NO